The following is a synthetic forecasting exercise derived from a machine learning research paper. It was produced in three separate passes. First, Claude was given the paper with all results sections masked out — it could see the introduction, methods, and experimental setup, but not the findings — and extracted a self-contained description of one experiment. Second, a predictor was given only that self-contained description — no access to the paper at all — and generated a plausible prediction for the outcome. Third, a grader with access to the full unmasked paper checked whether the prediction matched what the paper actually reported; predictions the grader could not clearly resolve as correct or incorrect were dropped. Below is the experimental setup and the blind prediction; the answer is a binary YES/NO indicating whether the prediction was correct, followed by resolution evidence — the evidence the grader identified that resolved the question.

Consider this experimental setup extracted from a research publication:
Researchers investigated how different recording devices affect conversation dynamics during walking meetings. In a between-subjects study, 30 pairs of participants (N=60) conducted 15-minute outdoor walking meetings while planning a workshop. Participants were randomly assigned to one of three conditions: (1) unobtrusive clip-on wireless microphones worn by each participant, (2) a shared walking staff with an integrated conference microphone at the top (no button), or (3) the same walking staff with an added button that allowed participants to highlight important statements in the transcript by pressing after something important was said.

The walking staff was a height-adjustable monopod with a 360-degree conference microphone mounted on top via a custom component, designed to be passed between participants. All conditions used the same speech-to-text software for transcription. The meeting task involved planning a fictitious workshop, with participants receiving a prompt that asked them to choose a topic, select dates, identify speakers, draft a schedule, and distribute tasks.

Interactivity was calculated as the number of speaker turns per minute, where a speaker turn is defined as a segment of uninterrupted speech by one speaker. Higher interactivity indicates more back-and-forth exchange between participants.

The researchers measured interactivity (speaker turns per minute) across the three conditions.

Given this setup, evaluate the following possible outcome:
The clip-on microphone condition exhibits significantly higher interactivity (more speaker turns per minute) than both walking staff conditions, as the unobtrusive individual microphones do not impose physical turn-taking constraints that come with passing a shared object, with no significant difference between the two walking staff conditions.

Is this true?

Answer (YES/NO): NO